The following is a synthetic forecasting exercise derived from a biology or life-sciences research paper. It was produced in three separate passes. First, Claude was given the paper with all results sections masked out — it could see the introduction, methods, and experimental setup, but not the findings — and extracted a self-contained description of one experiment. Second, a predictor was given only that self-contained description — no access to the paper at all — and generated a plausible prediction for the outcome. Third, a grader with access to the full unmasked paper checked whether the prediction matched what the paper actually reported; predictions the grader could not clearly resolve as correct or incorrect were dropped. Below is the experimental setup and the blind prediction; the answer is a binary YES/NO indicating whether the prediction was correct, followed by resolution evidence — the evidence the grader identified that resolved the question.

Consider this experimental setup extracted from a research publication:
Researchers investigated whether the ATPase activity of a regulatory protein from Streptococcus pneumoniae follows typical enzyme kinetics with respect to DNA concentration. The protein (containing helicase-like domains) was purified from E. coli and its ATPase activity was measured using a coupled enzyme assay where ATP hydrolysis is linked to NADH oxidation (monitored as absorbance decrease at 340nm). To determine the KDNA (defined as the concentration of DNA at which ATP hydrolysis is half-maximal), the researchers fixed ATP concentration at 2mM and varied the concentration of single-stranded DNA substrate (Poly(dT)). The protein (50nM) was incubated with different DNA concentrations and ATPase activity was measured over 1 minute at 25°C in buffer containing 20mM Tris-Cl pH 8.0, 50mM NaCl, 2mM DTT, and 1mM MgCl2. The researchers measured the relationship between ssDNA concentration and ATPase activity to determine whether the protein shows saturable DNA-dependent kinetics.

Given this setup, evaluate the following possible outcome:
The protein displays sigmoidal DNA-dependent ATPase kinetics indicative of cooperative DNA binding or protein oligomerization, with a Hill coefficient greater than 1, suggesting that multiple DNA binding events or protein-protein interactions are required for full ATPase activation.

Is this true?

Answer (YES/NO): NO